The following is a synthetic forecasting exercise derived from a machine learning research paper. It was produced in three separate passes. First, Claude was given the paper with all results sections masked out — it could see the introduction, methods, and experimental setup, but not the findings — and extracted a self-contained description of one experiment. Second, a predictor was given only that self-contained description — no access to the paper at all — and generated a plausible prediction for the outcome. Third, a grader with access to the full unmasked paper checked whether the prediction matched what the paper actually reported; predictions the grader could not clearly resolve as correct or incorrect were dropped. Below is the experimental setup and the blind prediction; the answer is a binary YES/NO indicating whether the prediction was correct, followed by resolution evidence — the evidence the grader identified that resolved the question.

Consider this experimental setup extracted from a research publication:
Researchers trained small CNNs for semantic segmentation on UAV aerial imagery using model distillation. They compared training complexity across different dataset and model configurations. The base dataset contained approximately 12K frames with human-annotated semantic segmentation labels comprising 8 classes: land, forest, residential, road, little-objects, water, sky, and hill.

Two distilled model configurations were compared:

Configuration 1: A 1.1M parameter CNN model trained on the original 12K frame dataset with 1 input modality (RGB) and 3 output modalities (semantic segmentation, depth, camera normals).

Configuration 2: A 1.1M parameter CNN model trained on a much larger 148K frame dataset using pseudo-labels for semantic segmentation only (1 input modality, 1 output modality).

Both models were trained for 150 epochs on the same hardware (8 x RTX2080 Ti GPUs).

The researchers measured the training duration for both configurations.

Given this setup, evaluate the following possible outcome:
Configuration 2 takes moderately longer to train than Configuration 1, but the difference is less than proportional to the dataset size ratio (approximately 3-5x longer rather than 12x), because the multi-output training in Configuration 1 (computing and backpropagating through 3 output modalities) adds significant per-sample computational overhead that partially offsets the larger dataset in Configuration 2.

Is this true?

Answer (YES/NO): YES